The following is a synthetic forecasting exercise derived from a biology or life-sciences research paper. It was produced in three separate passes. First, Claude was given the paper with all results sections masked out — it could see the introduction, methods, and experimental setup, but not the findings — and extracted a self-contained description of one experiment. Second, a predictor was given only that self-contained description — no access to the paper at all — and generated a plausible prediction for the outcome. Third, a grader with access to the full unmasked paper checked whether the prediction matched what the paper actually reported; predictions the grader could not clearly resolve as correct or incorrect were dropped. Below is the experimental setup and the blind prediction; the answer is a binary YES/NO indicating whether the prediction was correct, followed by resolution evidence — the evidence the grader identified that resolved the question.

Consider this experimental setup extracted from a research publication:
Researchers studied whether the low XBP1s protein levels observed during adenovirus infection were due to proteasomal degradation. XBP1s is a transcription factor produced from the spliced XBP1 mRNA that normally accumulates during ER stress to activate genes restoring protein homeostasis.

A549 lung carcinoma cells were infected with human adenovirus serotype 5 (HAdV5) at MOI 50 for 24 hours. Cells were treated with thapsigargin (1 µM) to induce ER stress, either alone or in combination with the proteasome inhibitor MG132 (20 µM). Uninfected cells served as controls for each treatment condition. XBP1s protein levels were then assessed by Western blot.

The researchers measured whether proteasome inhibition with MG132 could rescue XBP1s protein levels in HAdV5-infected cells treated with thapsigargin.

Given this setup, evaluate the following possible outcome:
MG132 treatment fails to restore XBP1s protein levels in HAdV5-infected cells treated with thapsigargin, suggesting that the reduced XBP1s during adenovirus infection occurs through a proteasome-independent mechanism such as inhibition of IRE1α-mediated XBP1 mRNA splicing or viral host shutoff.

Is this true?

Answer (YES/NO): NO